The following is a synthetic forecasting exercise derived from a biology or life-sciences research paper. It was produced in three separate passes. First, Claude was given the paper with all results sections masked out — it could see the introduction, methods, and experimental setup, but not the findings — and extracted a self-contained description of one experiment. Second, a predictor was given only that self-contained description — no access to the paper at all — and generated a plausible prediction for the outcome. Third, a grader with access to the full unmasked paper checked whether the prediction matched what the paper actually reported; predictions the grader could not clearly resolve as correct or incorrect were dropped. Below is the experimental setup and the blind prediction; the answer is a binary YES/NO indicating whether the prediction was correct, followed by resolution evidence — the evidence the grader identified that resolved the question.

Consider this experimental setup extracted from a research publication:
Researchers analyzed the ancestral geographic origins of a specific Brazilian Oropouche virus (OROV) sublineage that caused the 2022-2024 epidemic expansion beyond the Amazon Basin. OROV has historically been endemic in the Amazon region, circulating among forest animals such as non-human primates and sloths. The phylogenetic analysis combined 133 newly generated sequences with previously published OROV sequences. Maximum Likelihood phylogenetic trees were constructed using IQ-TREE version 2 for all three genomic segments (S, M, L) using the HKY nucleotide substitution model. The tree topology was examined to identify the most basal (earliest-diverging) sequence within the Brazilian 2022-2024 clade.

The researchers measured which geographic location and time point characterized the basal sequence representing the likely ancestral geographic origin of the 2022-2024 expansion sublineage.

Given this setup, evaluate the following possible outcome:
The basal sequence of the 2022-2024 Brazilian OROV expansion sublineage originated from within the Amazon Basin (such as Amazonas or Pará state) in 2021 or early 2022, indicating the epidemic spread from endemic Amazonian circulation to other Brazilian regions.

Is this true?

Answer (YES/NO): NO